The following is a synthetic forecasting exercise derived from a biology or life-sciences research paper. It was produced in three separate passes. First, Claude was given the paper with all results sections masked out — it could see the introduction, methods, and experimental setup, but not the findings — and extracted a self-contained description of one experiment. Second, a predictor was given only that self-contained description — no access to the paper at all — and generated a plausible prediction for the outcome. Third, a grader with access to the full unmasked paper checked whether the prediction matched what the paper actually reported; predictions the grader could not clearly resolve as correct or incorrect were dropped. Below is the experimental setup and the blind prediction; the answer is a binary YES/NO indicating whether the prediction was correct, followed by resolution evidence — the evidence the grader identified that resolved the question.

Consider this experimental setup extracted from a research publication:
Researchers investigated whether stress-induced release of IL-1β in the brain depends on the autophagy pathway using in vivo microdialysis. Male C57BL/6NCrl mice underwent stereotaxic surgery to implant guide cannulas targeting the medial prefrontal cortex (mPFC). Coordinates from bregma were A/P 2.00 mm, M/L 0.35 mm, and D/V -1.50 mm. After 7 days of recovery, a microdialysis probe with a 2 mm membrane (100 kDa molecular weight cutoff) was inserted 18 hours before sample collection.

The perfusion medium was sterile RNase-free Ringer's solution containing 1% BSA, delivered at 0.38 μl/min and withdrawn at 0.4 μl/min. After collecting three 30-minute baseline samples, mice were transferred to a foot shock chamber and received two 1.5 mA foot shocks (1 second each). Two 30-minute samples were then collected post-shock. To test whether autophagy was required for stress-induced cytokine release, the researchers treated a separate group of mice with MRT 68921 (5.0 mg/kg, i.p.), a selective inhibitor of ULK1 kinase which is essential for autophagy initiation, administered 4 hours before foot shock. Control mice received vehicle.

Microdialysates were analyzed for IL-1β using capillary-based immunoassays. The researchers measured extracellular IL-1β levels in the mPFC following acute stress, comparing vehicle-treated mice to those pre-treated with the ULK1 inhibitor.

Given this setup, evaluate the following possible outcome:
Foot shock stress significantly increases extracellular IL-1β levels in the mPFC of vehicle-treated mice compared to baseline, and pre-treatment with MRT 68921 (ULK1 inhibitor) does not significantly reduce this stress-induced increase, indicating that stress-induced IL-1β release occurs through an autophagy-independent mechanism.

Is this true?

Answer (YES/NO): NO